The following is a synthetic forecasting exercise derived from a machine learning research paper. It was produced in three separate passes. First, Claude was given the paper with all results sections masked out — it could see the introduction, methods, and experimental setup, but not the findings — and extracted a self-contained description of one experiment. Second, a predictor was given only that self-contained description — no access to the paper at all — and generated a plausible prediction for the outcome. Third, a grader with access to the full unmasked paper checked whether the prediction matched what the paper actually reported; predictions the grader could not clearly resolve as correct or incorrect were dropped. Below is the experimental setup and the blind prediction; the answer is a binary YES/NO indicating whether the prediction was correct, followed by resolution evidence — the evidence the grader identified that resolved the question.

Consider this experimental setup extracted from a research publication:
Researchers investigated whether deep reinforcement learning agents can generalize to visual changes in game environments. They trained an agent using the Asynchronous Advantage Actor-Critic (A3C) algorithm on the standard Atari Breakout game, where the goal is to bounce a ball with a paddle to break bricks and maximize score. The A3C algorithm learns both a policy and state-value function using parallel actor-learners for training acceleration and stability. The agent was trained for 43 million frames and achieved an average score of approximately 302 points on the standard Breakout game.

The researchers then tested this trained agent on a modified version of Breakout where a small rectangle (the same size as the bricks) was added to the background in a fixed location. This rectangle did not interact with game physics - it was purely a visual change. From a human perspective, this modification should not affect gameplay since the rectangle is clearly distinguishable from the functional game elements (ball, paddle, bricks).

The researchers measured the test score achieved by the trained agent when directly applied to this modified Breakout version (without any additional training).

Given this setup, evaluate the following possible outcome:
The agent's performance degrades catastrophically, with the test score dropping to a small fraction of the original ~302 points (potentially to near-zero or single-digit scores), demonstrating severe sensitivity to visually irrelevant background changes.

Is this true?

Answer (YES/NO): YES